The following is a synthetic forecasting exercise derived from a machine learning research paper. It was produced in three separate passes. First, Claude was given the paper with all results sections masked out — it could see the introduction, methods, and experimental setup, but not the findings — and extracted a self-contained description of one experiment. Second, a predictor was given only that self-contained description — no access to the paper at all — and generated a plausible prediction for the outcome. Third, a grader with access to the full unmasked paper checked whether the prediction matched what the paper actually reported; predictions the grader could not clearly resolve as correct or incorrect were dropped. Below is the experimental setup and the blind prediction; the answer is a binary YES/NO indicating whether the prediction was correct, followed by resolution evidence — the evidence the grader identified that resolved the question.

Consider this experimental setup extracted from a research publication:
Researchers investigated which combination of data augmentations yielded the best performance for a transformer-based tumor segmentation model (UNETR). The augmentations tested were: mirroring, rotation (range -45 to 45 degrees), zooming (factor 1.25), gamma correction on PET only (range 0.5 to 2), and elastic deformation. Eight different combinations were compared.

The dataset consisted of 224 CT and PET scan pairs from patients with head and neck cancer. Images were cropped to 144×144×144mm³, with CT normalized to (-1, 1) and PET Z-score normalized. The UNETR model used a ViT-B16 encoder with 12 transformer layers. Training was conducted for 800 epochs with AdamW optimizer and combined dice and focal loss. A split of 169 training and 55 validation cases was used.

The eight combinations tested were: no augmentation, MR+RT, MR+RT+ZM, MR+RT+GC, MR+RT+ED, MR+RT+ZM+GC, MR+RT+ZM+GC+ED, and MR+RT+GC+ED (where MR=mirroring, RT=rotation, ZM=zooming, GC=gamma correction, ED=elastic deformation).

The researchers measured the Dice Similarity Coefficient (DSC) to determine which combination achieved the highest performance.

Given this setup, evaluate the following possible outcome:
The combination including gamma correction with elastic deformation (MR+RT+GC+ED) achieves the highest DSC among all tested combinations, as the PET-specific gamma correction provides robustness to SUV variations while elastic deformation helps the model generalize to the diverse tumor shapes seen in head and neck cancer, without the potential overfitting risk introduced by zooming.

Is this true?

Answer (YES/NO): YES